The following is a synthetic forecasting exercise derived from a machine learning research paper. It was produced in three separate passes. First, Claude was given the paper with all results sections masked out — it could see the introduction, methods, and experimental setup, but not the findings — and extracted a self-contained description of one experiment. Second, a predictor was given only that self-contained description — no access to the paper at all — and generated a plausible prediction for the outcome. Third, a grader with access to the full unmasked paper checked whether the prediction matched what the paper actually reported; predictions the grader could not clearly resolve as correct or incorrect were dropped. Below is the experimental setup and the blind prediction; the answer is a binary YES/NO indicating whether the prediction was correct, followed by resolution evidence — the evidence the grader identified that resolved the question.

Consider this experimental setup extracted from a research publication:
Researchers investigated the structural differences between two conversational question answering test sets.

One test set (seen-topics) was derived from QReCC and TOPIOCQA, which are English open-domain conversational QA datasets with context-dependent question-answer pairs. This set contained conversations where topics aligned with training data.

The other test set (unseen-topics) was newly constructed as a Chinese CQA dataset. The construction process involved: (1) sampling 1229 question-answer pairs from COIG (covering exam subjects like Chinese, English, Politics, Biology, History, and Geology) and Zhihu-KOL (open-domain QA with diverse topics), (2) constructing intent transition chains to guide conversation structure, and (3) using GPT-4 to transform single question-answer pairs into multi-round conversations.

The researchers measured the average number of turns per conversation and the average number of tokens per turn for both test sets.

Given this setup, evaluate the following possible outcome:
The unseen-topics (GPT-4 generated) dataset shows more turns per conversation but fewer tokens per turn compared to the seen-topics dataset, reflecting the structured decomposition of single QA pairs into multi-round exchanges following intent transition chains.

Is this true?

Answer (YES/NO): NO